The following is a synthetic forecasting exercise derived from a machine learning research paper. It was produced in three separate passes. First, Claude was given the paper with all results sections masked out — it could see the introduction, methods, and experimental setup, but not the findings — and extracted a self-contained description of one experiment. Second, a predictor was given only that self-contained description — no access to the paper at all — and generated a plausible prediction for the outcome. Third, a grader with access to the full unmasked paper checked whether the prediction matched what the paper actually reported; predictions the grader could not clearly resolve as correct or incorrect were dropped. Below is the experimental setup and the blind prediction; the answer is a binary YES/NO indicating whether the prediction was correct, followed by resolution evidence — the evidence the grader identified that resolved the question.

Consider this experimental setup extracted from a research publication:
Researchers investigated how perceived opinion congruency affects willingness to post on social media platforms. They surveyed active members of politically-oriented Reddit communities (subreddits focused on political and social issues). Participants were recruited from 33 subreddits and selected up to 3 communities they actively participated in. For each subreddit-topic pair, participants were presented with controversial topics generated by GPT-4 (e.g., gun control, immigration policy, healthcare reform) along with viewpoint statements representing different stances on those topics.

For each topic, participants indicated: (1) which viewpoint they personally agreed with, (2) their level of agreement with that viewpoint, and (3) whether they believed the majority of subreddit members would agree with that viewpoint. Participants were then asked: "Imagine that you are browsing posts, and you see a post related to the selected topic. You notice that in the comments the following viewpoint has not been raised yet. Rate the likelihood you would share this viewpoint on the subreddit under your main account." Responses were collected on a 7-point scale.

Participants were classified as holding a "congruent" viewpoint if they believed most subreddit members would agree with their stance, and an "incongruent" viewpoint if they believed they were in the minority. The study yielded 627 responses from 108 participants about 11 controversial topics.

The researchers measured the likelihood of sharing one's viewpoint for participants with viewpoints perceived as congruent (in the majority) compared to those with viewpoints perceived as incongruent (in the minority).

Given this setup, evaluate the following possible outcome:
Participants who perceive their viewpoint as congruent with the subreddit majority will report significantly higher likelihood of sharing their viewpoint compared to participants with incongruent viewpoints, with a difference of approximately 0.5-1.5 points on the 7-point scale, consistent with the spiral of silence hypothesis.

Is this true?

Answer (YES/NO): YES